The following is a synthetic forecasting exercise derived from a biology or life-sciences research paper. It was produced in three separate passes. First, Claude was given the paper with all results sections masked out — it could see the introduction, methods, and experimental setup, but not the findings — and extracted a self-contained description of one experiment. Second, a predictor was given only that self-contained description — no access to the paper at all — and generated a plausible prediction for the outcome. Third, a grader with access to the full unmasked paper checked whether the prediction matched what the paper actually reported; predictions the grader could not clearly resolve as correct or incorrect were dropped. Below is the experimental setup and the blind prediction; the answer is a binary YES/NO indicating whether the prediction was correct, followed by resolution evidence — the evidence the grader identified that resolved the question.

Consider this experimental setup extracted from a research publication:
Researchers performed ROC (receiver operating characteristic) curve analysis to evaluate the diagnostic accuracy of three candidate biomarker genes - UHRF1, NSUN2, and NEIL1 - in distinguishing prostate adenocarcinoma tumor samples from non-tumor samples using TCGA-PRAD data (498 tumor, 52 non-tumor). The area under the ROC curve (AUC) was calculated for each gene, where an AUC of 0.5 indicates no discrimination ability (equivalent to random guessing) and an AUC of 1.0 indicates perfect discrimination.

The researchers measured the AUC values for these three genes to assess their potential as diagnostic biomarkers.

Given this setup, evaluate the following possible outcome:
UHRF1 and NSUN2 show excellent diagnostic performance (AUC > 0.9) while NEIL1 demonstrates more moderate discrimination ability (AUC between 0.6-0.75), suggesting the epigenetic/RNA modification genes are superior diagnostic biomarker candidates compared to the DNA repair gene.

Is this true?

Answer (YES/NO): NO